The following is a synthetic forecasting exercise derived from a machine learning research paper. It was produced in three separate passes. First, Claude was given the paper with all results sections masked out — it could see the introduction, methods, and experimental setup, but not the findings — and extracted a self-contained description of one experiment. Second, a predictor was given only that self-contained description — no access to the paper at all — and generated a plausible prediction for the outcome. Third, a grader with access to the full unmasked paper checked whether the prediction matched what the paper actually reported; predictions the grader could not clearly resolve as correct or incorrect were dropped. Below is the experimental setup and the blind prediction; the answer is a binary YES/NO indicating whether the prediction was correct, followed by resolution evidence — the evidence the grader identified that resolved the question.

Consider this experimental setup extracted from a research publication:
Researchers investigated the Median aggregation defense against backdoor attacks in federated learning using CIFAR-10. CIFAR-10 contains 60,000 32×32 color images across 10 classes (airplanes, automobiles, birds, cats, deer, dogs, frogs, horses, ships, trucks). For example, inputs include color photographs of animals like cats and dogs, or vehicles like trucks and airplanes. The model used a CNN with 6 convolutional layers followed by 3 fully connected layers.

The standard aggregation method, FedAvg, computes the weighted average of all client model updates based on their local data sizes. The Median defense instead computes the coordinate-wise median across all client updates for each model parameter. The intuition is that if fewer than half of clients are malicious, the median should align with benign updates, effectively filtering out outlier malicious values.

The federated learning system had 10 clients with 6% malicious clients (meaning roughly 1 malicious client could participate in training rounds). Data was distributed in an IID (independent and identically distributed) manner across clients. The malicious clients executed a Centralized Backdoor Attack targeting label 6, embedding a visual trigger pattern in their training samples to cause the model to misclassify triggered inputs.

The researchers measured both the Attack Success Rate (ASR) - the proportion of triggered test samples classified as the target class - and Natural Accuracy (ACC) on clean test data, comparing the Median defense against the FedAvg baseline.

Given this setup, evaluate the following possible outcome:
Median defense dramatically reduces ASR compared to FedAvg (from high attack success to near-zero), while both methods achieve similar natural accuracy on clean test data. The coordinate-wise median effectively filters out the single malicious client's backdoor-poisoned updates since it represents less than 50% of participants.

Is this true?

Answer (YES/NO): NO